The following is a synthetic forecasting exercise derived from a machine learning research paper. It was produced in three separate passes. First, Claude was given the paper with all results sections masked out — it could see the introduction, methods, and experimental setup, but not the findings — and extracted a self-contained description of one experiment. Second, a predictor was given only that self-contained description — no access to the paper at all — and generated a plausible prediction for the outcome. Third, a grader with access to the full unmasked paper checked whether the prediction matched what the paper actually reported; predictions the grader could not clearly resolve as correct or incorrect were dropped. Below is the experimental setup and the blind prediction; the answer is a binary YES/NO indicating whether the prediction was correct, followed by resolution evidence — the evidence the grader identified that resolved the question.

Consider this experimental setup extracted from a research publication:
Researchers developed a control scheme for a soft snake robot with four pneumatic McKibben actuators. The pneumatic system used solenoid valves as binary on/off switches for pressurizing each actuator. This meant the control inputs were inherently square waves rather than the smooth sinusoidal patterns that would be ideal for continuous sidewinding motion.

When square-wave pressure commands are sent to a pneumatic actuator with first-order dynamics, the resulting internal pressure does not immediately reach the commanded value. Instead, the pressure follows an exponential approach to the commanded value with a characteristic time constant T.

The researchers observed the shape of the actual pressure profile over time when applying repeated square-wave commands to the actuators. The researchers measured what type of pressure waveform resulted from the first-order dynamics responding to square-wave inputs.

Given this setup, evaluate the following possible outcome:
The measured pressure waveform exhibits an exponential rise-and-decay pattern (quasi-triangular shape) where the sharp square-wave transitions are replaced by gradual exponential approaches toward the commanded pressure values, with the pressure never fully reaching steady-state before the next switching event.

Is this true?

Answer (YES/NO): NO